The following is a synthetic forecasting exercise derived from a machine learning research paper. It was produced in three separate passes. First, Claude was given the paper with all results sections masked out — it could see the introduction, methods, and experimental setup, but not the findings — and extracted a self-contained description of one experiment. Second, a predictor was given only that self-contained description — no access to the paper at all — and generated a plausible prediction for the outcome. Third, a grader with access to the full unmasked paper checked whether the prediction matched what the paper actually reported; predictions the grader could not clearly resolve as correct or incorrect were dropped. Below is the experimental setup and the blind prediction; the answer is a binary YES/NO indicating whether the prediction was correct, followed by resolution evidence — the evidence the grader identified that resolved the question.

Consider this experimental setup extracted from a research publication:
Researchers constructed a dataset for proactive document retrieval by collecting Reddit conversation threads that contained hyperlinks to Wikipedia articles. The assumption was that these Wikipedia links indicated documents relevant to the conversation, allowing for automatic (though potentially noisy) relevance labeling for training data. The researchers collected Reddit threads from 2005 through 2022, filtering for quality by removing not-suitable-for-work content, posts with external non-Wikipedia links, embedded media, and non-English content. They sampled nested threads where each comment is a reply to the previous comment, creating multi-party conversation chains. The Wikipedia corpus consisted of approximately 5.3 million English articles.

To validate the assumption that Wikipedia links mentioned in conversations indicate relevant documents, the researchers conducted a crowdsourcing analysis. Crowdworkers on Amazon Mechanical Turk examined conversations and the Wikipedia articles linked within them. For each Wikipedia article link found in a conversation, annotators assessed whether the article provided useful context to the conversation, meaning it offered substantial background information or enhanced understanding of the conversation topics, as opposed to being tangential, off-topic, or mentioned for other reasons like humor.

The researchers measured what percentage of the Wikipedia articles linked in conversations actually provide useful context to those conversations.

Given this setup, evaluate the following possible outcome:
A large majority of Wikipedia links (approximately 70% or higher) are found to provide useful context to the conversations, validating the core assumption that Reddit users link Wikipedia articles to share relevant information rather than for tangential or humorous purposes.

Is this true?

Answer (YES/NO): NO